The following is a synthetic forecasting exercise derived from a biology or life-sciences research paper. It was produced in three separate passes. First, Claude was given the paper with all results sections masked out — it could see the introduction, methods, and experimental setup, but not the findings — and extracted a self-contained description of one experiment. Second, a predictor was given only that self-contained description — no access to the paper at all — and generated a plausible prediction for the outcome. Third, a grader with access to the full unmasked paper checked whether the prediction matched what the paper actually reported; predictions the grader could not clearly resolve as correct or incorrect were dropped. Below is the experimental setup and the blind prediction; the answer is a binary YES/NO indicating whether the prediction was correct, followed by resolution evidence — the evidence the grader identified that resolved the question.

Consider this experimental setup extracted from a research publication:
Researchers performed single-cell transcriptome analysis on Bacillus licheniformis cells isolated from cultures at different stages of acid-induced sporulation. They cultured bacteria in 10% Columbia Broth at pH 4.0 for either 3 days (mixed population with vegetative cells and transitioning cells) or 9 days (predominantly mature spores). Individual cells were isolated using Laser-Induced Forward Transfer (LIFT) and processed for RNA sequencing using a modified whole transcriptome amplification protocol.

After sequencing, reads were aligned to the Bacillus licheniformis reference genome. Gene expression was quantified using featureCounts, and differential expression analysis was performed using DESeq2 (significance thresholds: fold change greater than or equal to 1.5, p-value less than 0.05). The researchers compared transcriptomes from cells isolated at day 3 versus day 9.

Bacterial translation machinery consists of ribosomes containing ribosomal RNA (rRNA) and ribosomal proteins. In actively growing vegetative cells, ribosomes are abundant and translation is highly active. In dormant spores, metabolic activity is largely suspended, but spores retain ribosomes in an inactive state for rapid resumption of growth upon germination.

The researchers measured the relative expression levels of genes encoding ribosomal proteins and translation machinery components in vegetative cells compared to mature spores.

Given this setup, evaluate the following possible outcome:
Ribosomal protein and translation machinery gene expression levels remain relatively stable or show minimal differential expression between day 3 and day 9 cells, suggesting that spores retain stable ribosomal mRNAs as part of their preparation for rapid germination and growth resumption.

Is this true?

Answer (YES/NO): NO